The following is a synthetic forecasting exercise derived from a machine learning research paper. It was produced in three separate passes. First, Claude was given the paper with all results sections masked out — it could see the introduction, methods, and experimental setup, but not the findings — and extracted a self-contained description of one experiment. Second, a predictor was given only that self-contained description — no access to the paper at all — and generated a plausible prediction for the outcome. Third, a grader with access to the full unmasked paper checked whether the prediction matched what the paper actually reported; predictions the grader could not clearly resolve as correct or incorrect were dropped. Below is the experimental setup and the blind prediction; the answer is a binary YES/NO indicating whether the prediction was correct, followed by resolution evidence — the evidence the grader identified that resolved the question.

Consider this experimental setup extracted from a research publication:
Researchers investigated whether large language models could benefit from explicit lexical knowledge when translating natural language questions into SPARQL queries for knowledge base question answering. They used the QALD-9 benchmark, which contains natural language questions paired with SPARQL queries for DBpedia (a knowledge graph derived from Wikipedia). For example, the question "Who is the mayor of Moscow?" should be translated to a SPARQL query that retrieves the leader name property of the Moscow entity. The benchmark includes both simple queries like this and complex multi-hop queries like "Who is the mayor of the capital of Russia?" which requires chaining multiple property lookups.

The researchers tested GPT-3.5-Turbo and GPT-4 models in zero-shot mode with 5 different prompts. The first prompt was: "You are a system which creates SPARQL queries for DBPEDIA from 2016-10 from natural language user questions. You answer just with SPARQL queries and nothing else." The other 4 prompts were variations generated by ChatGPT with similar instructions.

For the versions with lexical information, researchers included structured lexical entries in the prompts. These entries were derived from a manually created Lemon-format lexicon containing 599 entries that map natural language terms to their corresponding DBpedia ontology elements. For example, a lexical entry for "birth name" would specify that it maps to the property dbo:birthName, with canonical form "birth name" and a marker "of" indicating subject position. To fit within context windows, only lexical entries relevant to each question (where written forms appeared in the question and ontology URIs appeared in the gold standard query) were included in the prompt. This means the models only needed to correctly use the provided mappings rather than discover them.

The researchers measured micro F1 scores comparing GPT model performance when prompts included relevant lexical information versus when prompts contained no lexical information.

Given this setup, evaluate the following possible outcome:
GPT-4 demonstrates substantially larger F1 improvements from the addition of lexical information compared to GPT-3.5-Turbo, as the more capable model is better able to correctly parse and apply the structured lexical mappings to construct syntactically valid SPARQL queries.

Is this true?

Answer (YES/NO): NO